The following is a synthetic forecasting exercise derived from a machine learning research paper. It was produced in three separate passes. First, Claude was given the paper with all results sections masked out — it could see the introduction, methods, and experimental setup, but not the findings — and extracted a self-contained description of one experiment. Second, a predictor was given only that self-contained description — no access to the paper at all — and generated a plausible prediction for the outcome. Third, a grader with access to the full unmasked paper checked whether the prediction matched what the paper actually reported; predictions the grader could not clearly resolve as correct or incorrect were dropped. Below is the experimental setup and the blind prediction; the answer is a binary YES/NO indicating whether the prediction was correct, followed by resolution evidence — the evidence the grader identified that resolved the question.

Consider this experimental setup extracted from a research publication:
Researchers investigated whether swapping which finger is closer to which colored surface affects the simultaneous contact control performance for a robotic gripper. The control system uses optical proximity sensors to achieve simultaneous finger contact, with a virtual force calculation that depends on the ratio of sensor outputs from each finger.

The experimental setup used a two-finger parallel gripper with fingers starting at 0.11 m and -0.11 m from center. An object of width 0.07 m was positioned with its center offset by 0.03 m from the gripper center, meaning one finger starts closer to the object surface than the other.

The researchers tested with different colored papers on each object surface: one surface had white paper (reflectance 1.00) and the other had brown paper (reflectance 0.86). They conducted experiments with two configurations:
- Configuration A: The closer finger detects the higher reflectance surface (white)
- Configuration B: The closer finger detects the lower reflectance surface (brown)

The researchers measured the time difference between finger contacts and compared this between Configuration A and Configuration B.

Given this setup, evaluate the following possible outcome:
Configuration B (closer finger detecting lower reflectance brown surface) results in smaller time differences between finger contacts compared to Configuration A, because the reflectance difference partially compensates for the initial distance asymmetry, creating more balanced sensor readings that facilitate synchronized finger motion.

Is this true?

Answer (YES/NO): YES